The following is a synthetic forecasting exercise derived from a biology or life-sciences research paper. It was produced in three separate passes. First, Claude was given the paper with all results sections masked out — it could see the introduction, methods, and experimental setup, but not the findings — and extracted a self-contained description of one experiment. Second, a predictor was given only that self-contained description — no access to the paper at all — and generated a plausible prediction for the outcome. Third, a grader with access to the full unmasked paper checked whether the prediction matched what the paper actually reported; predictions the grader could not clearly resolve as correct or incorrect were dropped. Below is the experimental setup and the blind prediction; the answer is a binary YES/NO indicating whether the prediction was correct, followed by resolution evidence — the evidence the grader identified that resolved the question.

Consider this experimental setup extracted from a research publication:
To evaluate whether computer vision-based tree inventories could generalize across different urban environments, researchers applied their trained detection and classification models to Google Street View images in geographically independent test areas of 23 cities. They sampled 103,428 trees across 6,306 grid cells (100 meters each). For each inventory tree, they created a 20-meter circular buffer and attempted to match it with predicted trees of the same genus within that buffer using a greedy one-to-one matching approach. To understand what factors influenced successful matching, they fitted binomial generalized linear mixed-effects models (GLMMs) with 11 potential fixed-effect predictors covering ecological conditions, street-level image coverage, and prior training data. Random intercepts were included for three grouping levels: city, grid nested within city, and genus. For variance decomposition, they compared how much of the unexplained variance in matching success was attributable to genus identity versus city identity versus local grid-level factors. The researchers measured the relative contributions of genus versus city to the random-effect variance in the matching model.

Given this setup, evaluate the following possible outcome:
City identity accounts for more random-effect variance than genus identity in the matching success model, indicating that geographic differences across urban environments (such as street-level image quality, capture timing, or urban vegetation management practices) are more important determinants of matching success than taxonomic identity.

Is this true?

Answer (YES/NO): NO